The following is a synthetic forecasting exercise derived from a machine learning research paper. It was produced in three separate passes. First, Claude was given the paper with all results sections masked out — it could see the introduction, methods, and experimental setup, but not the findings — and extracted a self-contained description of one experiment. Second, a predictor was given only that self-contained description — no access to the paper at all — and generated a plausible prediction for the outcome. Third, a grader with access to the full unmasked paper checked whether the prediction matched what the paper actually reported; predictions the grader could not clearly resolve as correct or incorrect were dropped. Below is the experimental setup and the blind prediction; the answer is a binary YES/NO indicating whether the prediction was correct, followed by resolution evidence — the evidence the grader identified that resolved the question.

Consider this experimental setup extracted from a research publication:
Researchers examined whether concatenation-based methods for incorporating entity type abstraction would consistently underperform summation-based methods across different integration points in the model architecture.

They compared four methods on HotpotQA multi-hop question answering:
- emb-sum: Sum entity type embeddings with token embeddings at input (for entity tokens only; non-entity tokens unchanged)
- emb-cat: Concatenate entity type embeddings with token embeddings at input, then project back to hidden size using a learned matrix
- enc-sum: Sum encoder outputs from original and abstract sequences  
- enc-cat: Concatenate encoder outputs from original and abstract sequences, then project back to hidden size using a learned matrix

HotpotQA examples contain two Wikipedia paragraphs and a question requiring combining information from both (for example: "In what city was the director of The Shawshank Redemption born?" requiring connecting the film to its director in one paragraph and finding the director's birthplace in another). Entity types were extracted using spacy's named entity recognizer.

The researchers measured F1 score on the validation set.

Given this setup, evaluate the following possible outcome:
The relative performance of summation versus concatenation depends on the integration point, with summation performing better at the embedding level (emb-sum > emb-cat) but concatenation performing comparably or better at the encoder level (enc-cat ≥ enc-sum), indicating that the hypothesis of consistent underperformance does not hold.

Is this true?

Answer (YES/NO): NO